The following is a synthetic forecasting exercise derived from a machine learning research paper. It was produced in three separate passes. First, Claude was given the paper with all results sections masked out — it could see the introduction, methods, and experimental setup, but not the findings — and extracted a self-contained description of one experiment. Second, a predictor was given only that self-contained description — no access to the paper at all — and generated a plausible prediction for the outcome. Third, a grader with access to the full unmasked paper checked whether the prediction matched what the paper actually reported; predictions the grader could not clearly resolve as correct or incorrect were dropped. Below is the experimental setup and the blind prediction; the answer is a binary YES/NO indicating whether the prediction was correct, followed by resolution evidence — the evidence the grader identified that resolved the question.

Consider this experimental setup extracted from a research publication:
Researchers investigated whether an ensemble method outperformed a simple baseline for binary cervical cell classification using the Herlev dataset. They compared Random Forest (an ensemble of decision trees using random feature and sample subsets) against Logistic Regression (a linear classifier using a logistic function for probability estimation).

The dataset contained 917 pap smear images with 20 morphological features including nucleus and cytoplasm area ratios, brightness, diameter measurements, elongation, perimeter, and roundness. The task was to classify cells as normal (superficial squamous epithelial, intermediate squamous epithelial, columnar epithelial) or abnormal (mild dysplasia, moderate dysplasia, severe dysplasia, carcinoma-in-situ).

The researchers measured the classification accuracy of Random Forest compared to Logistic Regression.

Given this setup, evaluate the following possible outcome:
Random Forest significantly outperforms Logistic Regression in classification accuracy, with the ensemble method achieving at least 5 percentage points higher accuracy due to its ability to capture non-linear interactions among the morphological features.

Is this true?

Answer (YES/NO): NO